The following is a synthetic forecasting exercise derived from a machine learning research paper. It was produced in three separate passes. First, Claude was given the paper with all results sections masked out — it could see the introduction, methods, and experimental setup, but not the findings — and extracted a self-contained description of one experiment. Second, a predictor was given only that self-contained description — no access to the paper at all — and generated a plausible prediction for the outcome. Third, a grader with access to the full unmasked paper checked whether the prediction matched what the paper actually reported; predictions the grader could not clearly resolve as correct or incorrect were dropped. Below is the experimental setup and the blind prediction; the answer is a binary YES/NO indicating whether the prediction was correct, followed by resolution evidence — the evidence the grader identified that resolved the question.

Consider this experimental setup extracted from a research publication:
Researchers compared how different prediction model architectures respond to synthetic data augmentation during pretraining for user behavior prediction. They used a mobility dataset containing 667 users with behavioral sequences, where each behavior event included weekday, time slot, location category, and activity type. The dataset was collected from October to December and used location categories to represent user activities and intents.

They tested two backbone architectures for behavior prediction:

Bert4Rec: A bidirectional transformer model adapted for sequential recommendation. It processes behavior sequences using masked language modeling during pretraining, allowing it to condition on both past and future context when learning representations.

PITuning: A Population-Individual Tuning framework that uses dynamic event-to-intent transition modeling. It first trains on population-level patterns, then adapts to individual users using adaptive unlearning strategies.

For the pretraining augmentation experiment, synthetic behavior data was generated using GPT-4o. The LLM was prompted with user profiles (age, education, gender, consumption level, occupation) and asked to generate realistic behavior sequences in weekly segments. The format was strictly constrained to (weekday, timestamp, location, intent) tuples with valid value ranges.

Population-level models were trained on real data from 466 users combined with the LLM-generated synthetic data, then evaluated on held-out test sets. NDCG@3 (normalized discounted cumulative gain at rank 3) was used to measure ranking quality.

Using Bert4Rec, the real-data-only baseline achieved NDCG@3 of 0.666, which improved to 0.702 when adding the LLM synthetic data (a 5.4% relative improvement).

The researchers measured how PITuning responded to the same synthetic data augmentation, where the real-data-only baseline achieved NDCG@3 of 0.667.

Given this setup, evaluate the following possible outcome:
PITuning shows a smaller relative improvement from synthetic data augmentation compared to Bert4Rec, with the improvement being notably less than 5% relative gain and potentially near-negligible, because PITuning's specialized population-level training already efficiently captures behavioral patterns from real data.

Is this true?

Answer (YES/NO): YES